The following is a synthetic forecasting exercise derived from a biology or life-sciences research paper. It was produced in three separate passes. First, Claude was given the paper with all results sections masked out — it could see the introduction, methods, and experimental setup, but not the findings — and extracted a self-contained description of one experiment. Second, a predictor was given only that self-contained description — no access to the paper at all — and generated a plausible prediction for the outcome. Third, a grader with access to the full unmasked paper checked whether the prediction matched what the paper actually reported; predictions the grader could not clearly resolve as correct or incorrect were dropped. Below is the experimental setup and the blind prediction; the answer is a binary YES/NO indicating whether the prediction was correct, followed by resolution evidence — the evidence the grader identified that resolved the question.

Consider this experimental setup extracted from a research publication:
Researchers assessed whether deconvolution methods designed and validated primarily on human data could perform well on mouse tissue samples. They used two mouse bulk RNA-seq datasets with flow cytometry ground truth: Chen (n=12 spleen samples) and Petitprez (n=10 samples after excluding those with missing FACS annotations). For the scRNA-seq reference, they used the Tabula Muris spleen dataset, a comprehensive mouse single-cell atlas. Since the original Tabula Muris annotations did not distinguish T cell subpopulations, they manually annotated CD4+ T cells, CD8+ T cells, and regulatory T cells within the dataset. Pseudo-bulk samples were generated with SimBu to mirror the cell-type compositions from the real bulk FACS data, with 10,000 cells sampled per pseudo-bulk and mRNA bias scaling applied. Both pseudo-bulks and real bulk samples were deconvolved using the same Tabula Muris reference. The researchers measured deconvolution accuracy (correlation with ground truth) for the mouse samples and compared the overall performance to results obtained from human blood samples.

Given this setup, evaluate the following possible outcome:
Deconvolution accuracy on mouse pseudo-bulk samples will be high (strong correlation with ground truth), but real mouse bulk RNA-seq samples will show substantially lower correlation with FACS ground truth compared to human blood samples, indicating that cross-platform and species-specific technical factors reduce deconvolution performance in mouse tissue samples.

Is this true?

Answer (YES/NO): NO